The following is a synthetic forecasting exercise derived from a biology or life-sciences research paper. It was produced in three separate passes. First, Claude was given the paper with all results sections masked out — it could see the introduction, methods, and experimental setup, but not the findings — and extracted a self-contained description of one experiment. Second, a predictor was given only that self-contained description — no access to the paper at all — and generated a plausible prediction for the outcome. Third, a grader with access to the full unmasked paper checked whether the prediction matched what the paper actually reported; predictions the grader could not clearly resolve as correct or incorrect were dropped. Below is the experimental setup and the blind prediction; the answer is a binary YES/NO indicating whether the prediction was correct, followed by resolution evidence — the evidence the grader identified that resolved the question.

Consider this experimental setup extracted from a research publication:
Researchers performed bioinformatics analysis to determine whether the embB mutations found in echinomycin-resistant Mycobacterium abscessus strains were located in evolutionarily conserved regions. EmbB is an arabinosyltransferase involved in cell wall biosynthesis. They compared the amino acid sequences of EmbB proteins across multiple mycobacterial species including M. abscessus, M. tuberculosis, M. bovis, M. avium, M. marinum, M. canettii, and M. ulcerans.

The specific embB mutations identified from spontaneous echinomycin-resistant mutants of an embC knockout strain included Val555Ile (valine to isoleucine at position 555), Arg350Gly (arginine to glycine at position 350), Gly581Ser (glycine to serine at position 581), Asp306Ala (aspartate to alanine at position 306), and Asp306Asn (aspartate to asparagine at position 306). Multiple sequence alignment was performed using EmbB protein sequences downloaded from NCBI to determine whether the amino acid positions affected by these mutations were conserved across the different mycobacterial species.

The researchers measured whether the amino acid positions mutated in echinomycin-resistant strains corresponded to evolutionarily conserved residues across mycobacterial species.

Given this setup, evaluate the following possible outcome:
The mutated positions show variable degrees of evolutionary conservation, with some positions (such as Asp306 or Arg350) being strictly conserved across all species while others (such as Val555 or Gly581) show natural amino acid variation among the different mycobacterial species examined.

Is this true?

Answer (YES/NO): NO